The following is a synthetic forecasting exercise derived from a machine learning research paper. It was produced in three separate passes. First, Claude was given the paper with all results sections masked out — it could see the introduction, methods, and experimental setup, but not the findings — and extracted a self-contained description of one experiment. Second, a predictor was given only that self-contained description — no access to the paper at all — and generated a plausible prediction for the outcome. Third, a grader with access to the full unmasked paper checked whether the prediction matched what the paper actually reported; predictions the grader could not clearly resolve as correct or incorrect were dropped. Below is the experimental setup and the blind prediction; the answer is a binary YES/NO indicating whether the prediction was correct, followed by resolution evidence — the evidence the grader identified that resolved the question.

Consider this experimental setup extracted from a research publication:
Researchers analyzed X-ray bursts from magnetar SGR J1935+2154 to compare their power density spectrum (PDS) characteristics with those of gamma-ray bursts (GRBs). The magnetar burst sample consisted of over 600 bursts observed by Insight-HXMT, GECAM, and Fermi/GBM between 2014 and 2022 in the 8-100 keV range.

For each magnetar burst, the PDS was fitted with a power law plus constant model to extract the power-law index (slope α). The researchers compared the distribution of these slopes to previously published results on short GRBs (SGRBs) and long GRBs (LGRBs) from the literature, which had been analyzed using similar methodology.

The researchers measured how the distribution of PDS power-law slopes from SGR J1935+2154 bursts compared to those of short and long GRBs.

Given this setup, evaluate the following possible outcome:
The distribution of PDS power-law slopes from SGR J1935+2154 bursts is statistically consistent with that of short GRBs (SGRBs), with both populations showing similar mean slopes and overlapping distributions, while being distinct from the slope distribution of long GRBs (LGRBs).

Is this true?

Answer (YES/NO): NO